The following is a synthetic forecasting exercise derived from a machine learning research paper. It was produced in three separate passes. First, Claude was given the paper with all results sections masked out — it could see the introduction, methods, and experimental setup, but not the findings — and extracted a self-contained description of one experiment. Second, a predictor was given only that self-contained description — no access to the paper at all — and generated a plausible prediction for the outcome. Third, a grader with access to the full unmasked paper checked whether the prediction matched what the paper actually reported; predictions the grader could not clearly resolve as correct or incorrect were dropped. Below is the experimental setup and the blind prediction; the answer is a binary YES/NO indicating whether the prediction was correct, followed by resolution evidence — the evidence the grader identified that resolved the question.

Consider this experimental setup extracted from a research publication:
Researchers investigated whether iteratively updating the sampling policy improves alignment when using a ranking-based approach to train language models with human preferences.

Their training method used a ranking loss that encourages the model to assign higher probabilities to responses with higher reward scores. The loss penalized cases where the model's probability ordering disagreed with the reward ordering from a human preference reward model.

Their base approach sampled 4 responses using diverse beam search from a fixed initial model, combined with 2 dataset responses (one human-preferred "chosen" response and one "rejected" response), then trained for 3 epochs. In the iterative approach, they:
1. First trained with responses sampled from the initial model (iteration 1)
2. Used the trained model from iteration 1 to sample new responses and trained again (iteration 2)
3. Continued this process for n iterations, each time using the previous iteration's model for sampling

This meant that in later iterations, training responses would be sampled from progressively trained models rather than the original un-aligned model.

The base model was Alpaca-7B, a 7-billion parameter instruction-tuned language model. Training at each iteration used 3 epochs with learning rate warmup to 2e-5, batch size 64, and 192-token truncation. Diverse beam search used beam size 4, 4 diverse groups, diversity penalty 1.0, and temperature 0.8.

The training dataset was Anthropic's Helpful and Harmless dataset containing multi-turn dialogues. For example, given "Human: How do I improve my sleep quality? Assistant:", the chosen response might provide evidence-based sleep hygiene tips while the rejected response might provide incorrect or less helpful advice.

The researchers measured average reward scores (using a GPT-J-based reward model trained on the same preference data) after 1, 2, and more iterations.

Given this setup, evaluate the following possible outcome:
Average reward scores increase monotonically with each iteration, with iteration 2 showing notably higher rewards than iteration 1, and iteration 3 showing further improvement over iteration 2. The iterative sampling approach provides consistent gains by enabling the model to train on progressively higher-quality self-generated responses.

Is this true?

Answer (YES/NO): NO